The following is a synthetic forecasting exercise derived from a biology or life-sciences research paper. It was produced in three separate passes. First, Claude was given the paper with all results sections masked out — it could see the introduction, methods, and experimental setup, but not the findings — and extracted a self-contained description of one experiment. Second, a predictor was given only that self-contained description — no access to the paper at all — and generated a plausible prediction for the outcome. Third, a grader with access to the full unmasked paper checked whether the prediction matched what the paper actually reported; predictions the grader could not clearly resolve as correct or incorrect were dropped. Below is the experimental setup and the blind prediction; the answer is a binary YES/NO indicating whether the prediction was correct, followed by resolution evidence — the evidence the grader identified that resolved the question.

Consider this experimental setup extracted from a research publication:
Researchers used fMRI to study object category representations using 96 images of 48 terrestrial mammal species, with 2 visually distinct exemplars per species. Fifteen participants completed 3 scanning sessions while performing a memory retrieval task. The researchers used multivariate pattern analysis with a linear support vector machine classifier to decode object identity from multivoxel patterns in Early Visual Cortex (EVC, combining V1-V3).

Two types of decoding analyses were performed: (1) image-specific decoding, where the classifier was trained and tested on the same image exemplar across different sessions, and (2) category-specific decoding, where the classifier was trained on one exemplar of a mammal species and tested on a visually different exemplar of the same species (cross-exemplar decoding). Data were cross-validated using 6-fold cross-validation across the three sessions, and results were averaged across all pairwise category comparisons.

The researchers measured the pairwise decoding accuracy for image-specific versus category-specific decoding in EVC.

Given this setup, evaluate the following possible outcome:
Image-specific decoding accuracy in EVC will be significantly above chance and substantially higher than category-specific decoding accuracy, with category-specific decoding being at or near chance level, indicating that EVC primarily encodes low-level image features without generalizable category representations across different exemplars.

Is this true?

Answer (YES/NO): NO